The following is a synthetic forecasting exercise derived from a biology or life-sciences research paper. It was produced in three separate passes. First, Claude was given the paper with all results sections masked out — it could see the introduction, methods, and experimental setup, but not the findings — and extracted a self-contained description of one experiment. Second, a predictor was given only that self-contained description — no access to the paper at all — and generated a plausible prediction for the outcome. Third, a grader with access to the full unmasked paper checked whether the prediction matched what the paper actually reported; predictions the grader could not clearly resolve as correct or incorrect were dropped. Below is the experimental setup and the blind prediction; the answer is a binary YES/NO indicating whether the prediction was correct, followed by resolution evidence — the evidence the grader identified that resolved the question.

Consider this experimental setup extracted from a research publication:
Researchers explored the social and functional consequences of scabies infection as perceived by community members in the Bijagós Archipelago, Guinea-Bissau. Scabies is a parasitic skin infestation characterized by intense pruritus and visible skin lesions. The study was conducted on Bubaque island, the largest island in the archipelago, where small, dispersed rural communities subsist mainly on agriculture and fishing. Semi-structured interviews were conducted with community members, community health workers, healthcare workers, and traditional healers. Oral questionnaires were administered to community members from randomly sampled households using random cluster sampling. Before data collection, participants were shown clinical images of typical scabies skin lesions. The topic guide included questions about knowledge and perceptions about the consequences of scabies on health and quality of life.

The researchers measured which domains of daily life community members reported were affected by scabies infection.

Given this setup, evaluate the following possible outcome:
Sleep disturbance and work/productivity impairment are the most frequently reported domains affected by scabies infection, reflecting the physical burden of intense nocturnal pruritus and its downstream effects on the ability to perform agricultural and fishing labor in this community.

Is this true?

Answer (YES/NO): NO